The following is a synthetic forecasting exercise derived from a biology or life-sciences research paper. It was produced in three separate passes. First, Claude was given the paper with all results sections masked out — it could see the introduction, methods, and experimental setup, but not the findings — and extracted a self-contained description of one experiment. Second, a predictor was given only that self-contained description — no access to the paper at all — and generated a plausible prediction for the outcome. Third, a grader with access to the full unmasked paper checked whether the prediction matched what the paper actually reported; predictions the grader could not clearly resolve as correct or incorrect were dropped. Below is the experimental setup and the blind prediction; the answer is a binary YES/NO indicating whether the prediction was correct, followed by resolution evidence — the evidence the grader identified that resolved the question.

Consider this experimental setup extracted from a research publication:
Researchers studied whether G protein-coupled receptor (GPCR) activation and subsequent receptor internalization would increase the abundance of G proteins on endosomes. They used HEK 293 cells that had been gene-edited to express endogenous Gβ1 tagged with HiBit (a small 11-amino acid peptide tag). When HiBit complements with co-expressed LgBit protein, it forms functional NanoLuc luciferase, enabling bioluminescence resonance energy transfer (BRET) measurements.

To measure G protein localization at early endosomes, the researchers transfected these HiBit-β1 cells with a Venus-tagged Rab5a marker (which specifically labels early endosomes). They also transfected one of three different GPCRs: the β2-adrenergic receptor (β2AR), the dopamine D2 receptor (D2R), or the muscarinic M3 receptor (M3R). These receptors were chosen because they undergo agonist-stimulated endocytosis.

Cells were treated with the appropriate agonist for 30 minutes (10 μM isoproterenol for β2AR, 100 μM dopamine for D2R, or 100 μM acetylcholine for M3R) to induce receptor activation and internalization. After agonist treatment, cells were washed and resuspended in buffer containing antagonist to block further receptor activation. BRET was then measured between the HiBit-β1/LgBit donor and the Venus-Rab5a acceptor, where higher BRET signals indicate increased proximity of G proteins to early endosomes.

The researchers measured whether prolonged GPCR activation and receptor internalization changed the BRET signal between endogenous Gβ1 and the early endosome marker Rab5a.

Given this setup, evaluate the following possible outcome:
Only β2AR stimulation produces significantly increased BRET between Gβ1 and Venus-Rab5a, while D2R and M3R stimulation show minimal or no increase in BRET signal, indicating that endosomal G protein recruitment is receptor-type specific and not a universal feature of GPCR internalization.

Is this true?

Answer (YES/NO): NO